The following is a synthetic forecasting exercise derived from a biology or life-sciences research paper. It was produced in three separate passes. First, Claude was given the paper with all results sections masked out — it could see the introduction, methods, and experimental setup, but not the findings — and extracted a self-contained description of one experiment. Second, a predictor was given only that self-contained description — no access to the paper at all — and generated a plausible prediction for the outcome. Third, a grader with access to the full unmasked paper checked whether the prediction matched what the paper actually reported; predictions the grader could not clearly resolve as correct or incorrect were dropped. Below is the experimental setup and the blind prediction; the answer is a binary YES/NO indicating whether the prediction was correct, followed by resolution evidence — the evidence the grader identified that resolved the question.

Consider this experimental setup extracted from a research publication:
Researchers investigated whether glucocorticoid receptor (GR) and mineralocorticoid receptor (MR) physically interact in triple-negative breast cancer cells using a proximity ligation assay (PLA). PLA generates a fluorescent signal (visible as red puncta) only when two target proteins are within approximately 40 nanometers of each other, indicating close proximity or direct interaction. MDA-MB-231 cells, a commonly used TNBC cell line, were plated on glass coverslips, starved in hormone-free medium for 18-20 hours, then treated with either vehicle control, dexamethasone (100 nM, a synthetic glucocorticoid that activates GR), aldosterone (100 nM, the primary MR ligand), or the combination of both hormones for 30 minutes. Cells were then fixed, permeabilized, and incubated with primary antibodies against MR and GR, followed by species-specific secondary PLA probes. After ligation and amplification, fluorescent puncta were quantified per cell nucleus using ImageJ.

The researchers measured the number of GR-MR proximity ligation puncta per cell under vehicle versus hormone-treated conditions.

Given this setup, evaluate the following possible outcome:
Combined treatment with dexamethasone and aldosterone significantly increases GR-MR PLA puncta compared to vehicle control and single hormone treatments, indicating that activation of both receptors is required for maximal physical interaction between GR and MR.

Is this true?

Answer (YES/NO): YES